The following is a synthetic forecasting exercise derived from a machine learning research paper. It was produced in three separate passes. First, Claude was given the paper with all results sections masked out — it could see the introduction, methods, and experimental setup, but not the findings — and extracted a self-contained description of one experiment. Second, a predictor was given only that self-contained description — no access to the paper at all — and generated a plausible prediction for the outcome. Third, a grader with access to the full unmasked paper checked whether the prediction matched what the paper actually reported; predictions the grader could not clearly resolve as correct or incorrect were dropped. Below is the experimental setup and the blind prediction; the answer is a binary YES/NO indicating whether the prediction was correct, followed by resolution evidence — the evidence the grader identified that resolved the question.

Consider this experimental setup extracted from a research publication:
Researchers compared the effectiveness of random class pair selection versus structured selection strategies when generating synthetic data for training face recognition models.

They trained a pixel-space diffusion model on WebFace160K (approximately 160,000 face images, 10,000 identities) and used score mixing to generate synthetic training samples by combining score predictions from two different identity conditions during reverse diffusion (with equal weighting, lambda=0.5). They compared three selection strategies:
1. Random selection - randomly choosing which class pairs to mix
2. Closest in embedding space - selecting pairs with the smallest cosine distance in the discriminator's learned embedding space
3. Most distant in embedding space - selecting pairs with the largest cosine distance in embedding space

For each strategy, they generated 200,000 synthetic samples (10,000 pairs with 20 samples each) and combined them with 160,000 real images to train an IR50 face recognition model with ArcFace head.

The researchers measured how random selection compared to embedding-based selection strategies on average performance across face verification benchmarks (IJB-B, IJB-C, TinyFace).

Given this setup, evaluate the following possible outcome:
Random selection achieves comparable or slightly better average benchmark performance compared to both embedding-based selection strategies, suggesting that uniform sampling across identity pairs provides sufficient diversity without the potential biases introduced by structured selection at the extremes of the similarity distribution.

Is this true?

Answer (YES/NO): NO